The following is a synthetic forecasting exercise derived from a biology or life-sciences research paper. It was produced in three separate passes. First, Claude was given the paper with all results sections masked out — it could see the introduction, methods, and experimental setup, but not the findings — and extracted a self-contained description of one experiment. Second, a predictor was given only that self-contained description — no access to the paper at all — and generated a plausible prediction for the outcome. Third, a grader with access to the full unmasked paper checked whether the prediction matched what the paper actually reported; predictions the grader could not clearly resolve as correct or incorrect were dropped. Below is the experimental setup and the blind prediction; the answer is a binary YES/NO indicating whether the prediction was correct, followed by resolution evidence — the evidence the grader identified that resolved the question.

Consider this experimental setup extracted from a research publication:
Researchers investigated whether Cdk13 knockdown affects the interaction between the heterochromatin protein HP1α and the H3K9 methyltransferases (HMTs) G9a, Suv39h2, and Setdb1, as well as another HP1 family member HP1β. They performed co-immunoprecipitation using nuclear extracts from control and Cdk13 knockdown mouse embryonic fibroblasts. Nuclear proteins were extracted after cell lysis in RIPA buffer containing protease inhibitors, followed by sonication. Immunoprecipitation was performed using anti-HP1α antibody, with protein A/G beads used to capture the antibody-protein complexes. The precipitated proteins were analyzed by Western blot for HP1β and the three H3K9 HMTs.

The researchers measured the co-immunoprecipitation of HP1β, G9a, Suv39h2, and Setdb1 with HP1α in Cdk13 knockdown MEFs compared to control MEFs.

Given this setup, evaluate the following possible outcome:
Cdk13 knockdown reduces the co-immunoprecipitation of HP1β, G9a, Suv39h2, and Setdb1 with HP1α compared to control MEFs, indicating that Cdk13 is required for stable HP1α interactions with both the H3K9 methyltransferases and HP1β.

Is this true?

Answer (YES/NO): NO